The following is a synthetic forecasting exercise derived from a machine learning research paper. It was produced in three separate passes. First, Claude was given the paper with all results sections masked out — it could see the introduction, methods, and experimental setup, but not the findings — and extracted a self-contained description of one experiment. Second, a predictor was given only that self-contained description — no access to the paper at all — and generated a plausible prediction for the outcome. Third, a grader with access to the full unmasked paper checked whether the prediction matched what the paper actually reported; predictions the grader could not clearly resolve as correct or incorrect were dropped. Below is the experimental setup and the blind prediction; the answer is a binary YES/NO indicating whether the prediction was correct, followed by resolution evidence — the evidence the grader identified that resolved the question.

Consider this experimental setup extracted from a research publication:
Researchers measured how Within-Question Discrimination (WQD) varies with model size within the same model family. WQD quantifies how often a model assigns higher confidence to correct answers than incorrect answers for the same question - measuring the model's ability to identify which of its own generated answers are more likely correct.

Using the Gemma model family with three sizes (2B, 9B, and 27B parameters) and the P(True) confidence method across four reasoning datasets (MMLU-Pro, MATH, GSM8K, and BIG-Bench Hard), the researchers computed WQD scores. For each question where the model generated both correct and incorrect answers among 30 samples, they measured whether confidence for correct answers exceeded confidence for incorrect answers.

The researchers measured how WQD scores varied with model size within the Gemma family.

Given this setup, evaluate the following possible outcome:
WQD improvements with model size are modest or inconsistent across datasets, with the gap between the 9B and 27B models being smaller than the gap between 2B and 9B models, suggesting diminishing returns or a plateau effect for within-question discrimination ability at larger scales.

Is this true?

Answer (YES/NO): NO